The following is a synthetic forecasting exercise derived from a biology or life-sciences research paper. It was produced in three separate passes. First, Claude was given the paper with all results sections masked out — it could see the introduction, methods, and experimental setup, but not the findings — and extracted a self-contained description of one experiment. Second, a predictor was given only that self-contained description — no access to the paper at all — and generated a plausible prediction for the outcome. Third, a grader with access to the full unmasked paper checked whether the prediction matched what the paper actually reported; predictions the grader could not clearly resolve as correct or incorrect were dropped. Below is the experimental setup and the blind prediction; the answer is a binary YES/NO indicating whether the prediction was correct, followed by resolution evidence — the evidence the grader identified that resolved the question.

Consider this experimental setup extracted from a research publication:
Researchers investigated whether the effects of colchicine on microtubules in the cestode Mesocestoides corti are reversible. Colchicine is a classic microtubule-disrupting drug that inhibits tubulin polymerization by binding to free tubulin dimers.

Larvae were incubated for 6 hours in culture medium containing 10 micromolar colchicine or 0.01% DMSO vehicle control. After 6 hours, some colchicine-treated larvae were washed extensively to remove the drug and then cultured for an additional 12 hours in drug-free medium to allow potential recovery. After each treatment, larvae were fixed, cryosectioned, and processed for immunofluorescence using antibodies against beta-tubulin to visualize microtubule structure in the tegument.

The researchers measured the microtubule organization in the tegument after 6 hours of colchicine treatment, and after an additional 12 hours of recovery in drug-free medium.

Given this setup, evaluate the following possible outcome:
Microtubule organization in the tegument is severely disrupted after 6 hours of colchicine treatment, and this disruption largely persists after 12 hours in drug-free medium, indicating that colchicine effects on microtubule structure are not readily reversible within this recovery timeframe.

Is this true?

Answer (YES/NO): NO